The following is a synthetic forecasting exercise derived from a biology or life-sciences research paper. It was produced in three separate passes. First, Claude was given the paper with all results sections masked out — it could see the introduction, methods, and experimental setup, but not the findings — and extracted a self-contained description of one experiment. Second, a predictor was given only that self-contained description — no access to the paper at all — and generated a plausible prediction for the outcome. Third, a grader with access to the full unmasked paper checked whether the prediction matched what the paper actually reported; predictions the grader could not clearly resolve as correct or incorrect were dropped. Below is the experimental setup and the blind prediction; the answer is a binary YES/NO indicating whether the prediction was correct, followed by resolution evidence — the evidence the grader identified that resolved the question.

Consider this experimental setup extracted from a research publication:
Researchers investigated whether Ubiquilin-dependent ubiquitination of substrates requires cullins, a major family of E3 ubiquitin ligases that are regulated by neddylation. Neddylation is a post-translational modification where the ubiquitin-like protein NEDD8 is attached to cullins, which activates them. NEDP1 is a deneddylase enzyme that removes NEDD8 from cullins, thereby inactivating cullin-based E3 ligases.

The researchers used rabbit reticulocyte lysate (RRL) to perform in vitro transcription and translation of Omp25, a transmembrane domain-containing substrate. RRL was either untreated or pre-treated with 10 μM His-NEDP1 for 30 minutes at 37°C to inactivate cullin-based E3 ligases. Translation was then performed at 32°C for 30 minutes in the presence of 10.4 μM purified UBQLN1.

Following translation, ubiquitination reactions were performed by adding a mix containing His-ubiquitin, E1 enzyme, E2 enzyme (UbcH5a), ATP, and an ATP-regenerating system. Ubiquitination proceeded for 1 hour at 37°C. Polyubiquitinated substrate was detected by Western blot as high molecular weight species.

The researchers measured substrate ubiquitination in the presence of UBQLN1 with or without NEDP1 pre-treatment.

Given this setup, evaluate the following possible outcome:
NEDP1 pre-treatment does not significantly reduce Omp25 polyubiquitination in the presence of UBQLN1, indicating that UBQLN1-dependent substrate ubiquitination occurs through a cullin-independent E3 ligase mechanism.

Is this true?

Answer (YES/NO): NO